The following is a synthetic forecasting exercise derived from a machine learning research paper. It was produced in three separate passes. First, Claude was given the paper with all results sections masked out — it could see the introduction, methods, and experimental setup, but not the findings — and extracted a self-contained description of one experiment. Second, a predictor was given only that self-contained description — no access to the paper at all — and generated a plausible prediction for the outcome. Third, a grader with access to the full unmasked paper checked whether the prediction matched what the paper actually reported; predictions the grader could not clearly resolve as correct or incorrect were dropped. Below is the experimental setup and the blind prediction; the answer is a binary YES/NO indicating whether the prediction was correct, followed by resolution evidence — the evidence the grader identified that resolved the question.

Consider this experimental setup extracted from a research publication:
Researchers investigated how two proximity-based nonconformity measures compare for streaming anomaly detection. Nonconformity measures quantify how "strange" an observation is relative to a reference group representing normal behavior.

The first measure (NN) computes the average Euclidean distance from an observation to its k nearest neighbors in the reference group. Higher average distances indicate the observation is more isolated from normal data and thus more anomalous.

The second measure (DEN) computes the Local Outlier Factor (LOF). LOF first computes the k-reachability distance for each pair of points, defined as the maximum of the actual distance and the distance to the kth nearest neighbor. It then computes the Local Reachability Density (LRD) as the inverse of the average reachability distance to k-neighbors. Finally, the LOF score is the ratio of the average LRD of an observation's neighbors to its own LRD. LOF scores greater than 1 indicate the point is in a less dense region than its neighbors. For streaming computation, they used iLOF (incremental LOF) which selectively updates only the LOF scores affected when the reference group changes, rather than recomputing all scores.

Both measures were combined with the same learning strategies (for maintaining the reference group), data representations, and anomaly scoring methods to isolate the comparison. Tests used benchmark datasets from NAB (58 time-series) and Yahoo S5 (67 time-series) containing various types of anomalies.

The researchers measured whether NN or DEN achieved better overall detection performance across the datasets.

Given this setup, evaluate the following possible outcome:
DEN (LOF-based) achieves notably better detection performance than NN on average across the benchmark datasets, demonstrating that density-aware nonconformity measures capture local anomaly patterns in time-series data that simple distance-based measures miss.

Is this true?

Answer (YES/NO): YES